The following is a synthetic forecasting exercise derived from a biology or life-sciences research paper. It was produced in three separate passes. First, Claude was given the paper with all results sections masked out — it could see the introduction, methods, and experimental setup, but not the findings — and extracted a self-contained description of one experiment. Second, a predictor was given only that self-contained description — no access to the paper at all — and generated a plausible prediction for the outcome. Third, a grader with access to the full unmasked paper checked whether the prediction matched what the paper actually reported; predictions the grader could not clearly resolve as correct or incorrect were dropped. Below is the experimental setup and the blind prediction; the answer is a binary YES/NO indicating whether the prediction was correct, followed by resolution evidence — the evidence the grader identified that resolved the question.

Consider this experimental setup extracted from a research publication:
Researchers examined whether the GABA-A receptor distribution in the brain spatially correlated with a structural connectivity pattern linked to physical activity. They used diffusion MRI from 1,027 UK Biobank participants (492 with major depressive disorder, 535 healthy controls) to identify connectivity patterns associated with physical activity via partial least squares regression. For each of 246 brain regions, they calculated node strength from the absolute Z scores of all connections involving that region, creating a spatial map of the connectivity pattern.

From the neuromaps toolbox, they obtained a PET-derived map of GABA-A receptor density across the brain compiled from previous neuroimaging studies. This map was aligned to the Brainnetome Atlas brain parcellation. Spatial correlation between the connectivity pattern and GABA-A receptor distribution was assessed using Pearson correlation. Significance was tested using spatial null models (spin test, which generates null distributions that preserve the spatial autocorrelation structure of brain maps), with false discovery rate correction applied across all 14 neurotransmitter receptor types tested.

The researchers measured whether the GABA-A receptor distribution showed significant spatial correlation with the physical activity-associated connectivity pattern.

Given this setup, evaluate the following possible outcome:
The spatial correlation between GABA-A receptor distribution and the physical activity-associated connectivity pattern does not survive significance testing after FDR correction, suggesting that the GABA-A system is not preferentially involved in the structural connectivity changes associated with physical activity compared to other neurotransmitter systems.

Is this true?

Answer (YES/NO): NO